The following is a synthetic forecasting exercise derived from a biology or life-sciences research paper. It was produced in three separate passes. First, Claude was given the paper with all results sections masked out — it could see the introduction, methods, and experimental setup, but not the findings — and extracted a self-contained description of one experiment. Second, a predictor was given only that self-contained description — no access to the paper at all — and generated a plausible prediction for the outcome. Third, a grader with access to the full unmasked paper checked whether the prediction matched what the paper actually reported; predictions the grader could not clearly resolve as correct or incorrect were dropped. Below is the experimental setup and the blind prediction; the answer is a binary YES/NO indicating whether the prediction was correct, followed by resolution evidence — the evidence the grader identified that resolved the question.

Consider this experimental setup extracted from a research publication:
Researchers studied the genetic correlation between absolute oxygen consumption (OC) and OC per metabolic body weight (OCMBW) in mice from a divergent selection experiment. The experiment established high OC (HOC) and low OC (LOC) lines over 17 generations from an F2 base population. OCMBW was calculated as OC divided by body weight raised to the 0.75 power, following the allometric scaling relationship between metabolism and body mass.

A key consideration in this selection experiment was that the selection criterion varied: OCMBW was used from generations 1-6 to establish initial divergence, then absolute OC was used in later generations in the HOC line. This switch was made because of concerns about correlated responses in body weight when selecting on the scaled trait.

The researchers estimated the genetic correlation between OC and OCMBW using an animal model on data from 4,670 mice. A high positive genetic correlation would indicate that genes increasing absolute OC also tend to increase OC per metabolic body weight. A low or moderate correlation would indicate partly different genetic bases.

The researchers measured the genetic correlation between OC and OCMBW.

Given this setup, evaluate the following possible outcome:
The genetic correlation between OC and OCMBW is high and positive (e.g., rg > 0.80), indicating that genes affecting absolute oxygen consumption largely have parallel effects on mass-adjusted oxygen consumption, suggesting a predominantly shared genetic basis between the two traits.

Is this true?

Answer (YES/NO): NO